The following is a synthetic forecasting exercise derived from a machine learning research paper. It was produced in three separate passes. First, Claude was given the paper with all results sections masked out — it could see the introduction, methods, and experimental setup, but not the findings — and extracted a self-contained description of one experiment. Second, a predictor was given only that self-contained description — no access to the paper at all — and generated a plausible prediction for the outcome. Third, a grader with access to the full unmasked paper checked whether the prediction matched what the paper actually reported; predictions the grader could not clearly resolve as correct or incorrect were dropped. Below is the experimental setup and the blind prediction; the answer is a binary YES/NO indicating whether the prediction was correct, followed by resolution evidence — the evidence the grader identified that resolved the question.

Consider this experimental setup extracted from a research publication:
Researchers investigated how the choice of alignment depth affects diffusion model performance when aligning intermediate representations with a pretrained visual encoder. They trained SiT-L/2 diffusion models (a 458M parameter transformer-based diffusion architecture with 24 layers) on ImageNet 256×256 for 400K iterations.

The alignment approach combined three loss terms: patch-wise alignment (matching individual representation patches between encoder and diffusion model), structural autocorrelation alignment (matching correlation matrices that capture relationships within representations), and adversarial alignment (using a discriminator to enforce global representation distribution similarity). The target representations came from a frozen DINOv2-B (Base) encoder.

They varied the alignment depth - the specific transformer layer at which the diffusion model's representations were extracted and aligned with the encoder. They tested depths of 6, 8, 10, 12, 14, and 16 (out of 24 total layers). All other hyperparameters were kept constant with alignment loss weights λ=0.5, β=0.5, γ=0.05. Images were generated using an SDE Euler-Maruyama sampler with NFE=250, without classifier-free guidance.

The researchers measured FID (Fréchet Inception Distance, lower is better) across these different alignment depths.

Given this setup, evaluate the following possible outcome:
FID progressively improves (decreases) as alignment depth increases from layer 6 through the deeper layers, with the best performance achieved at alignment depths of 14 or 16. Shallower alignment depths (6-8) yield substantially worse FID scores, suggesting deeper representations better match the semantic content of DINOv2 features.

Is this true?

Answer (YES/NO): NO